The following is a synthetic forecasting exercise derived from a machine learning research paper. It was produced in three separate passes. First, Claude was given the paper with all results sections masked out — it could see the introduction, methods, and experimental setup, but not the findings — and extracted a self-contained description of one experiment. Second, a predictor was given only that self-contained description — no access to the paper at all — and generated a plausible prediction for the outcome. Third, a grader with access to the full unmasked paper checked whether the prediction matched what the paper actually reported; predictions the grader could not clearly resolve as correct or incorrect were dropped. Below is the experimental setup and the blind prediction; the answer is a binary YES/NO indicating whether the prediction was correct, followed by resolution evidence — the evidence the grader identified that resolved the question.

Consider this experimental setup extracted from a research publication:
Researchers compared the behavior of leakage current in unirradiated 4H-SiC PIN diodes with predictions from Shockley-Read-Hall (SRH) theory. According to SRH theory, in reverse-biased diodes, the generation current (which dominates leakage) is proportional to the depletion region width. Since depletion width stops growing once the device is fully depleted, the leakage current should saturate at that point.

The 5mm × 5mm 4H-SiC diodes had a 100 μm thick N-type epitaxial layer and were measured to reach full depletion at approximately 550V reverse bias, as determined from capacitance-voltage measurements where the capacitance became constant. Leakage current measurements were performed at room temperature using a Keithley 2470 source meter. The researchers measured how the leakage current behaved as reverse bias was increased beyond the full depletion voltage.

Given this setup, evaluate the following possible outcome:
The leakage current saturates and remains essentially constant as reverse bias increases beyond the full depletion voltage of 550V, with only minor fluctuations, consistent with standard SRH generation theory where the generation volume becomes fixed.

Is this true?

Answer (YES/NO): NO